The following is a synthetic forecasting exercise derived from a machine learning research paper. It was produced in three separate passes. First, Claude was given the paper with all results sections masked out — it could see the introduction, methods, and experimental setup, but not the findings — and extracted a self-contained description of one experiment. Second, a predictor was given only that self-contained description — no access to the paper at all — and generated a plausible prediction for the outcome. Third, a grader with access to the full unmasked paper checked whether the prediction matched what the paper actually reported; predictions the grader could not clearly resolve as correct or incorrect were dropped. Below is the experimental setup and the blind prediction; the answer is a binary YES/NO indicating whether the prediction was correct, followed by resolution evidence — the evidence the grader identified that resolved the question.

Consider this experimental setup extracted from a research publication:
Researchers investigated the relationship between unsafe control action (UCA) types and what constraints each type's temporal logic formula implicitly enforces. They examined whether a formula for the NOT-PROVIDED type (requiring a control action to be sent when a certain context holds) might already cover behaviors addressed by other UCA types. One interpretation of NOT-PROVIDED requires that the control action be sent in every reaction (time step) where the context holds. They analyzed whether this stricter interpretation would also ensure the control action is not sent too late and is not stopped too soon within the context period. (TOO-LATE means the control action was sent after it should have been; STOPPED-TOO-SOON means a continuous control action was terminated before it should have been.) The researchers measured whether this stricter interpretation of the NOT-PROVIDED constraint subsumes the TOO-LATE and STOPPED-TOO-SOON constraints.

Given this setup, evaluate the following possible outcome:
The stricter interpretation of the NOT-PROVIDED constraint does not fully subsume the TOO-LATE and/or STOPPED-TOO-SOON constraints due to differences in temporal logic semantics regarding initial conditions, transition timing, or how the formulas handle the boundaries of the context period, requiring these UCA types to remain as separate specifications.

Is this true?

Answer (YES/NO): NO